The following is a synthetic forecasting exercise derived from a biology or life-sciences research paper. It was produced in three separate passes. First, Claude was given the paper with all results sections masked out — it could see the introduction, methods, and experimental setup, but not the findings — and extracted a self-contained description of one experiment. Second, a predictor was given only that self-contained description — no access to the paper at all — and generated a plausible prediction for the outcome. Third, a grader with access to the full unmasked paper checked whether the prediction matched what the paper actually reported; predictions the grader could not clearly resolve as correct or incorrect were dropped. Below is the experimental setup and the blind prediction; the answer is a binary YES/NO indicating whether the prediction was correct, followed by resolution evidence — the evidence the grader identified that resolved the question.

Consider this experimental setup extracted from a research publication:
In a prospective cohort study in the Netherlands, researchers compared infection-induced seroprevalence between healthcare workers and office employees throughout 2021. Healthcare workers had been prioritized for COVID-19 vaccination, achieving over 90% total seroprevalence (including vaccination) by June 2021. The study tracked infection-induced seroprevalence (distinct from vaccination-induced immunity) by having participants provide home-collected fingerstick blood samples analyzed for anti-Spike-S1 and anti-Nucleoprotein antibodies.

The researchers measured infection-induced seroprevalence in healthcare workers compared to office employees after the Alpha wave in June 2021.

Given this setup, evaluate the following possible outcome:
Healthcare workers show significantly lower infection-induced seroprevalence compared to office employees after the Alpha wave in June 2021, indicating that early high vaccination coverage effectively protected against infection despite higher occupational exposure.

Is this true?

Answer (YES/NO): NO